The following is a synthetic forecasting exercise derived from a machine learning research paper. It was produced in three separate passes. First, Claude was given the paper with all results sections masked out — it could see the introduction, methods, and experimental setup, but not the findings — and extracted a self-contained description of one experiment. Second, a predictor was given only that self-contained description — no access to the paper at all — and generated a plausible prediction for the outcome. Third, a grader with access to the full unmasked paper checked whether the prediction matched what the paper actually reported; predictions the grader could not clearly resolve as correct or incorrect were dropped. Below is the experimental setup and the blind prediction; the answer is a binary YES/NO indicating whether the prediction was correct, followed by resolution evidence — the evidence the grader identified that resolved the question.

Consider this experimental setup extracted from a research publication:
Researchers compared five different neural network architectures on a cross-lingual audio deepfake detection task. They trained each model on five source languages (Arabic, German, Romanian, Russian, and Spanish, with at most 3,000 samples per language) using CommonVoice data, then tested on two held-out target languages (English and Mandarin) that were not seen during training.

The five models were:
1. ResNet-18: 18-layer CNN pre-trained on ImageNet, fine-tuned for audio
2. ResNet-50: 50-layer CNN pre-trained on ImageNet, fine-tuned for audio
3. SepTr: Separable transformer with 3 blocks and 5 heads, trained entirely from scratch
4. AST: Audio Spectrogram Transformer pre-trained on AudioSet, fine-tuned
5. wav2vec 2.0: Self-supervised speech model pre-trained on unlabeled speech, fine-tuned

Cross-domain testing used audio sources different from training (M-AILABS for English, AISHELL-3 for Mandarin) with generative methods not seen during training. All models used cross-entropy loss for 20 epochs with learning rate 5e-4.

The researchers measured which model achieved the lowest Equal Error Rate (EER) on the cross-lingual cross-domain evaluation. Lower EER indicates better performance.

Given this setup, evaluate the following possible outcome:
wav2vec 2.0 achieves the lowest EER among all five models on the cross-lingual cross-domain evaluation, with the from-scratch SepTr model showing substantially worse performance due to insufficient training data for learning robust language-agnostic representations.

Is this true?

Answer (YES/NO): YES